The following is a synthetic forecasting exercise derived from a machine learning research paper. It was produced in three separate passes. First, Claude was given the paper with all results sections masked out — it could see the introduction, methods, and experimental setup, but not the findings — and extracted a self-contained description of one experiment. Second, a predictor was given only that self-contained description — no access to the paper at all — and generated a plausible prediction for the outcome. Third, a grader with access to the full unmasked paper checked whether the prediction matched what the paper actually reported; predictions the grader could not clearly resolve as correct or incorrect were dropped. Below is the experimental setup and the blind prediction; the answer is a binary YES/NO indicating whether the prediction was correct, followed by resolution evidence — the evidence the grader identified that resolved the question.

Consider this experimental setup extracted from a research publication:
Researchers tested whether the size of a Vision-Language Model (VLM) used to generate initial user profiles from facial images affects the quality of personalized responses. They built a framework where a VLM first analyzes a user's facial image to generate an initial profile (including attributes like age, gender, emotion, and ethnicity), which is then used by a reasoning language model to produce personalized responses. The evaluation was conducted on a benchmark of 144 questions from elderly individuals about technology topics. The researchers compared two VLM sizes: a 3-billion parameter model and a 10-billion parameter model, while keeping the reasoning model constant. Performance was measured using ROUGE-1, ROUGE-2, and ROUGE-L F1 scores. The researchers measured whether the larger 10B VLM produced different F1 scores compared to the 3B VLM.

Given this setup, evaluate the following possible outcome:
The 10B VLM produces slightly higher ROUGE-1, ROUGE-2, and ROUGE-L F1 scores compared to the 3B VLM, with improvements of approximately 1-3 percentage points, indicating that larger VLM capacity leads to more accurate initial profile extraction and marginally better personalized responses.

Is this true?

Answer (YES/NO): NO